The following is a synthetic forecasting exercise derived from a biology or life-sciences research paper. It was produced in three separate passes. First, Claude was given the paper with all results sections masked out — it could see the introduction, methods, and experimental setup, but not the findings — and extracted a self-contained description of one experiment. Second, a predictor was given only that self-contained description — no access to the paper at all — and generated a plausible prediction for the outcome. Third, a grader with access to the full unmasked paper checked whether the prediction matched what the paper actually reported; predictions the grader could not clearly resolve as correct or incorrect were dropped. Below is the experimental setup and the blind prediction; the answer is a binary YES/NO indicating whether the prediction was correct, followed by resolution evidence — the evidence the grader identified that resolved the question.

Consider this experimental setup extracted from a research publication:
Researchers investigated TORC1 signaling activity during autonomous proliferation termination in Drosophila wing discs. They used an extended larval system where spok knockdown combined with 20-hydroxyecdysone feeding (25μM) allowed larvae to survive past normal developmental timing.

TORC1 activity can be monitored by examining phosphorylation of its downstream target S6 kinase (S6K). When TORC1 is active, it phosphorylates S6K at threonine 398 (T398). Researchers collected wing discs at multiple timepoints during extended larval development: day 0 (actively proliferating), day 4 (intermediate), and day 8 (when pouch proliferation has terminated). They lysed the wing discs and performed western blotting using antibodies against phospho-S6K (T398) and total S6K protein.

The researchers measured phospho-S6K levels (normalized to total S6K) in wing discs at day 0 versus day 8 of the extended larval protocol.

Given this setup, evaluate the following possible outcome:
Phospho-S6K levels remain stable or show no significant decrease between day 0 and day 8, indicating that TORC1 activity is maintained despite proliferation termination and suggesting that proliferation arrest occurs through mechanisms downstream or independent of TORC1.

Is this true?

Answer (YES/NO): NO